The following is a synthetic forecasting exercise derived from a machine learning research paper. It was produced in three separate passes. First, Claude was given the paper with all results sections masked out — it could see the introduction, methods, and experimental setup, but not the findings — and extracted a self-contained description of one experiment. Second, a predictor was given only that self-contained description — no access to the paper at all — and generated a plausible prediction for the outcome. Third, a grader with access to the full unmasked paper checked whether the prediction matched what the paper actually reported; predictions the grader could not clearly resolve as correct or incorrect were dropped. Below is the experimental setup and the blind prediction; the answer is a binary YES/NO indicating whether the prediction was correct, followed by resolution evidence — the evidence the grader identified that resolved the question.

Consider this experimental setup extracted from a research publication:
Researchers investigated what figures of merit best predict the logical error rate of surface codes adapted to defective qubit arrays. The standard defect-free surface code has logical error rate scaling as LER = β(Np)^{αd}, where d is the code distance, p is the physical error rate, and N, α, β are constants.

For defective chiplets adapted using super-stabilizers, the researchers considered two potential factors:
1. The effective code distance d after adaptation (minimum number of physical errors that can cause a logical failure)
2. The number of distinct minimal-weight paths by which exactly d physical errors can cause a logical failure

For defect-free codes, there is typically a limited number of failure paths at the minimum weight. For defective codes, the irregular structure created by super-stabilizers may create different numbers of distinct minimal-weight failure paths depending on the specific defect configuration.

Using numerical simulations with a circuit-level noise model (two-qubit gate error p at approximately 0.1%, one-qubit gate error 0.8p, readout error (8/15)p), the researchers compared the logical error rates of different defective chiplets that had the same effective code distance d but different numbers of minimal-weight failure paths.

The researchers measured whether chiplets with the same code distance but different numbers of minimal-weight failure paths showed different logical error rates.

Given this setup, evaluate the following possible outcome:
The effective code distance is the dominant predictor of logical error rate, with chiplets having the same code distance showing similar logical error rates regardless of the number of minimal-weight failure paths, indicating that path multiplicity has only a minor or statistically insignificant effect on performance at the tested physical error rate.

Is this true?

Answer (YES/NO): NO